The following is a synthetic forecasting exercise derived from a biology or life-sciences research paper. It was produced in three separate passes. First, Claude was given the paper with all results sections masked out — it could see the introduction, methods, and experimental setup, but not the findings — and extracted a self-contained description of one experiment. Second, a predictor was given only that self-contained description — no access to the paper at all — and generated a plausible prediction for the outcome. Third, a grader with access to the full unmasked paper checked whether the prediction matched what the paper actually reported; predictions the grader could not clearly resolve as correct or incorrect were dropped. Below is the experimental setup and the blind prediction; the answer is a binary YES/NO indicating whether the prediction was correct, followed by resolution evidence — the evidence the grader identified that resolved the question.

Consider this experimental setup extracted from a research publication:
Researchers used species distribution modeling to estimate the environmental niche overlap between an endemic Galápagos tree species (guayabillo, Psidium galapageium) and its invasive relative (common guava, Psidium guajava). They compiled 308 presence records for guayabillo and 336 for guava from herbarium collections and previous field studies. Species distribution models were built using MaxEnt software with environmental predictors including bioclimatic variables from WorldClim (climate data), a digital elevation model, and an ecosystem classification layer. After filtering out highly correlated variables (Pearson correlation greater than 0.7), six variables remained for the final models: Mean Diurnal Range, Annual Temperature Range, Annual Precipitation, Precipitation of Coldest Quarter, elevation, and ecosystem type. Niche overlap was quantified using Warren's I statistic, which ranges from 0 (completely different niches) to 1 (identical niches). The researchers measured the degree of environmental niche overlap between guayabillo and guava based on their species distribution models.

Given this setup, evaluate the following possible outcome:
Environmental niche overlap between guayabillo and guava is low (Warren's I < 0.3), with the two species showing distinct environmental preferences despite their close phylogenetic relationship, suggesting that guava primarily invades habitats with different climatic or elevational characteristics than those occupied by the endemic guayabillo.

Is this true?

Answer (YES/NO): NO